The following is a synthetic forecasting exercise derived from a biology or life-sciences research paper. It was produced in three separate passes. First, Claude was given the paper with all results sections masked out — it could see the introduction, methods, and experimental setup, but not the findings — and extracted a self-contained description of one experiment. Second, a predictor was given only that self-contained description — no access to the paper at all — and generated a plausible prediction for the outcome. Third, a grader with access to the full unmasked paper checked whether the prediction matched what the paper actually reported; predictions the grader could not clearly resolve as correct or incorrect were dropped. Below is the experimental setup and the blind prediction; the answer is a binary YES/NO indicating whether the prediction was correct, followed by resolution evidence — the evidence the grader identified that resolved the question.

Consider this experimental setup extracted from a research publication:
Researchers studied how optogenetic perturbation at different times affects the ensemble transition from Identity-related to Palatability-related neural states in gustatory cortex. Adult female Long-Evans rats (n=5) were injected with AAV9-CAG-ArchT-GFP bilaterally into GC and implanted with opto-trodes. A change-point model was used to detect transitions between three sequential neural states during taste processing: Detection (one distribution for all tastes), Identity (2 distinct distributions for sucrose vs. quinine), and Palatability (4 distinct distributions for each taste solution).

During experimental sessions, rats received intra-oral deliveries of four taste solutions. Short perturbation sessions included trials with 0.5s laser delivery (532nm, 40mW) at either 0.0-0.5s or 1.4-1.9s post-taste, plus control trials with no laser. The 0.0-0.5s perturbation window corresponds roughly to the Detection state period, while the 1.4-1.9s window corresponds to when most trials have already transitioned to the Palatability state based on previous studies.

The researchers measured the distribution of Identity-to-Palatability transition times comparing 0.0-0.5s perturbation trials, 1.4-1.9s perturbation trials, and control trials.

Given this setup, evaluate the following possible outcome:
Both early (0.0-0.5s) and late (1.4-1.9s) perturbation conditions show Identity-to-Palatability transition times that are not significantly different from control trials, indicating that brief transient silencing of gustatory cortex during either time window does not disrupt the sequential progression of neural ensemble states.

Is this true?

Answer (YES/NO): NO